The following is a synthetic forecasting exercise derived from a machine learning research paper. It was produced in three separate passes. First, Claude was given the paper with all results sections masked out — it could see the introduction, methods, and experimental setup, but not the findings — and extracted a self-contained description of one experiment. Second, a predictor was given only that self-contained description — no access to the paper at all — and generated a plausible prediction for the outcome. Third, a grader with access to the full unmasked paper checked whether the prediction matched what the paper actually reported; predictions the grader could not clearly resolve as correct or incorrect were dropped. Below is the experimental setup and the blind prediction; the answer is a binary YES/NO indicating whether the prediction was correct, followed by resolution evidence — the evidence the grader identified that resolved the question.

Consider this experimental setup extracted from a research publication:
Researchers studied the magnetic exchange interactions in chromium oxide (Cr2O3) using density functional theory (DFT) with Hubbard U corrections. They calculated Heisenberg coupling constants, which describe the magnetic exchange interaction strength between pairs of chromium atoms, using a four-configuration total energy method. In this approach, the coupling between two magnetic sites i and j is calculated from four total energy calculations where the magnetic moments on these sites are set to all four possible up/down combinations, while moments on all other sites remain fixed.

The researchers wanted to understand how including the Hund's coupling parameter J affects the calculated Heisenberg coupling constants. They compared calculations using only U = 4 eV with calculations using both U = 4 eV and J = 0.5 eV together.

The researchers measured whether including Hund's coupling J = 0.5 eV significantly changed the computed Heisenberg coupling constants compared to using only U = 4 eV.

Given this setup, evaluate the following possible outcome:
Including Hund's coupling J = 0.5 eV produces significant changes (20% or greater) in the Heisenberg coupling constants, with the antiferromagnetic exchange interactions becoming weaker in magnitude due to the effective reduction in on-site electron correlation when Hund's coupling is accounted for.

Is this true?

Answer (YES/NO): NO